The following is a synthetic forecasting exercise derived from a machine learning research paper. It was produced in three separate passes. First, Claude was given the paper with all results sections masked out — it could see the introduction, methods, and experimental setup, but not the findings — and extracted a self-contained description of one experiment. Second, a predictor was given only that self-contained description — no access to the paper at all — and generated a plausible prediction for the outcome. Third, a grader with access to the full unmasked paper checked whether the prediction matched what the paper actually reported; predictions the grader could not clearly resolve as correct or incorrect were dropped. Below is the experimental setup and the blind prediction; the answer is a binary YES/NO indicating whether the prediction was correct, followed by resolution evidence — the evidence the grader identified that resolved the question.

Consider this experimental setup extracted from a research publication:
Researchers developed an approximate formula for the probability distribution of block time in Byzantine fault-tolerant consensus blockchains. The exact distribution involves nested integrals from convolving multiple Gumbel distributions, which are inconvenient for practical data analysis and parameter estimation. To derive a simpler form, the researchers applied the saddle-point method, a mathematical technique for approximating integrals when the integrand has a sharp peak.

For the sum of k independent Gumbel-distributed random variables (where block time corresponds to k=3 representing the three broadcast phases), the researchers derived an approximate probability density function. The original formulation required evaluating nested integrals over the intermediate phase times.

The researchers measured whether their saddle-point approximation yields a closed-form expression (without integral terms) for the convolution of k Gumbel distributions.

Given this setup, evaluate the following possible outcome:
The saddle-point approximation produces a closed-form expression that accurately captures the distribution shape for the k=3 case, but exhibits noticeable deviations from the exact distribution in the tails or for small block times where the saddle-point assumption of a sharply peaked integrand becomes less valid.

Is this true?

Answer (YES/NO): NO